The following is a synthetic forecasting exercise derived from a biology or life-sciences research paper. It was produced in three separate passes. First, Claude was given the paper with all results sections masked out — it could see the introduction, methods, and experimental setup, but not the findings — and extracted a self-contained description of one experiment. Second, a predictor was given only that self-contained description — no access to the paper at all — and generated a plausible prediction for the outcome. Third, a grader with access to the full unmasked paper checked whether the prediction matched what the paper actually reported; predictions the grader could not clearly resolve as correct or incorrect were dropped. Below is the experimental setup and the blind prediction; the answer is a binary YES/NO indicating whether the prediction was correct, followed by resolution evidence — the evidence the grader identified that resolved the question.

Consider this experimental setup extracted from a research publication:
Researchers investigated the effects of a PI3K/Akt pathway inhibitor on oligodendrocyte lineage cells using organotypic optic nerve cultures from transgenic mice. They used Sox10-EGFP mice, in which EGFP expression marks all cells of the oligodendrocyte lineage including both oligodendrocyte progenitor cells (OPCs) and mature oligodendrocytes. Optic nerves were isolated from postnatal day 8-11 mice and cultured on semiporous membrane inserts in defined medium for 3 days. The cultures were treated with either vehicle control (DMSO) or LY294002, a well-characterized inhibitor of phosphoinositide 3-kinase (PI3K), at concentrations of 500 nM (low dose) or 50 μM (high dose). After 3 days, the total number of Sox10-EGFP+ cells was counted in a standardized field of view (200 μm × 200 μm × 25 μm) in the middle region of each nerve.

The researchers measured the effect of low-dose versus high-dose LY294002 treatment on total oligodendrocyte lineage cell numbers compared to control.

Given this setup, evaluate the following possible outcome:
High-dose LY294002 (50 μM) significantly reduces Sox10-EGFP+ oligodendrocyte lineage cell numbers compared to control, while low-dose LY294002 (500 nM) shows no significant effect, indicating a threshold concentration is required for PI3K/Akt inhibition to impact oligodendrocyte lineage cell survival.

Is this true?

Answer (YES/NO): NO